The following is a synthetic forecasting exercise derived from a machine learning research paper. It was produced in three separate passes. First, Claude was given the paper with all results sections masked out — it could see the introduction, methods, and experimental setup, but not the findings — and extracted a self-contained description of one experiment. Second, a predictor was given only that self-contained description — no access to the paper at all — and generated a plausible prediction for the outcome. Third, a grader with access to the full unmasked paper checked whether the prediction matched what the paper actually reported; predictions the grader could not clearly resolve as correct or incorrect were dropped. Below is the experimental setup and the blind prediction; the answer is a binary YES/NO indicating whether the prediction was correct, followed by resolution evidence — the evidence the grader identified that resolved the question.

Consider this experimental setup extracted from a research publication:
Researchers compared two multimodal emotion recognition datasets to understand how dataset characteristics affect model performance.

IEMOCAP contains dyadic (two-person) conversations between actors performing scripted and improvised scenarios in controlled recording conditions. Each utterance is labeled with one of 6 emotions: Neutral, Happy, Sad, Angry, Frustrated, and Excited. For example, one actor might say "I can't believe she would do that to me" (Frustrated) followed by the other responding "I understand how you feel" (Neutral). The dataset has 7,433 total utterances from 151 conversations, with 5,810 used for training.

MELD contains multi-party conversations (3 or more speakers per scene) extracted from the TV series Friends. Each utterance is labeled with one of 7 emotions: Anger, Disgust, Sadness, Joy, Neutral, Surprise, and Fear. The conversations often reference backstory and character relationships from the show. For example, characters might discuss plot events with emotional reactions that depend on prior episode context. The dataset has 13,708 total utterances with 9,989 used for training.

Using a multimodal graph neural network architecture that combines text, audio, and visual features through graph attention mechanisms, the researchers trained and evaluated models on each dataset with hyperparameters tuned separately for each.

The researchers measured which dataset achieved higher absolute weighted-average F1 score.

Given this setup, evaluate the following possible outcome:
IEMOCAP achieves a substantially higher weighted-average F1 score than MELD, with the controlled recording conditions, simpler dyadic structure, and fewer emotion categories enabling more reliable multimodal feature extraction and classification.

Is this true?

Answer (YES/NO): YES